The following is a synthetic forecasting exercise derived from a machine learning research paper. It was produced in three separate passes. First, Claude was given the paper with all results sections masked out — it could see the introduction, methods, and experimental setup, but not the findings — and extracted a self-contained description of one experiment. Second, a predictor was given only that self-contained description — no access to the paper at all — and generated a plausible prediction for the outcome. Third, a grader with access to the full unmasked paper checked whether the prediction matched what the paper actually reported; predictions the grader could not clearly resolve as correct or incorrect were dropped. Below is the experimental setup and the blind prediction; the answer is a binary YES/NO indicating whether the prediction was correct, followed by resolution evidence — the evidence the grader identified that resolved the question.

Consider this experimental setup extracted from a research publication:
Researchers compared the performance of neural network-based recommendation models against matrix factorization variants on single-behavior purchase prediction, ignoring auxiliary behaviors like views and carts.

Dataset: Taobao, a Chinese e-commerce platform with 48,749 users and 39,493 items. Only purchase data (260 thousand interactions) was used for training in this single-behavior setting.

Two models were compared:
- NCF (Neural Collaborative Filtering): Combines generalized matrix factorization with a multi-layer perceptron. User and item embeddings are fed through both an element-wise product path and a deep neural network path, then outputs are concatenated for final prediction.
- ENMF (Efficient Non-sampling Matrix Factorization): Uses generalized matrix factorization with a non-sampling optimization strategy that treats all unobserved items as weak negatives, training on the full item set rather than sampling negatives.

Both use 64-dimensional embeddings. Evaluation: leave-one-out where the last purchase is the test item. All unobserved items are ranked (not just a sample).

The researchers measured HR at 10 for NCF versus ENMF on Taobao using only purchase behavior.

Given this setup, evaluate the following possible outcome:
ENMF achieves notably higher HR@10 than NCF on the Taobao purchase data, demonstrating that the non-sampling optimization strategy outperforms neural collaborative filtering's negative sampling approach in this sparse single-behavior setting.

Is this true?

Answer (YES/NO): NO